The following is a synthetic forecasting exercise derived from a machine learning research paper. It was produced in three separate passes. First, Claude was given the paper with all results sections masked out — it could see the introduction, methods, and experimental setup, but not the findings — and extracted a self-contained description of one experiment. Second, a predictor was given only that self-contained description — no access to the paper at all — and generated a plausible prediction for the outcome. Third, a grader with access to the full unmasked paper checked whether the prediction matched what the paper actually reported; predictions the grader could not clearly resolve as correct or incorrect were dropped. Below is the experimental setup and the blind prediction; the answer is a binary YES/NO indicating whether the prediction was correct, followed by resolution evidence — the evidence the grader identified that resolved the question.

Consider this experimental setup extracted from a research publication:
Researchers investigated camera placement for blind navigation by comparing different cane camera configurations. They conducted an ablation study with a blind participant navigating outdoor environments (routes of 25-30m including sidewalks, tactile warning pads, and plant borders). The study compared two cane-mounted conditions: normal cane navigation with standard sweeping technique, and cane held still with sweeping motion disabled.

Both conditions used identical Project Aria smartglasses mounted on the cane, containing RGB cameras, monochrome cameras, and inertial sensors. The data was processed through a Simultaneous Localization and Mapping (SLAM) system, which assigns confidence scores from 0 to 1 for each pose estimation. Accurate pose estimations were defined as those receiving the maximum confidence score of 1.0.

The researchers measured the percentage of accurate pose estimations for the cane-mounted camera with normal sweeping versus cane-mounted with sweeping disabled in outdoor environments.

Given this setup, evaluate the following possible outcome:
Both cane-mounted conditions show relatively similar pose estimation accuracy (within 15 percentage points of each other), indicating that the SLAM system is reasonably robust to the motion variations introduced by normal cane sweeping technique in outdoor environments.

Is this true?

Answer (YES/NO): NO